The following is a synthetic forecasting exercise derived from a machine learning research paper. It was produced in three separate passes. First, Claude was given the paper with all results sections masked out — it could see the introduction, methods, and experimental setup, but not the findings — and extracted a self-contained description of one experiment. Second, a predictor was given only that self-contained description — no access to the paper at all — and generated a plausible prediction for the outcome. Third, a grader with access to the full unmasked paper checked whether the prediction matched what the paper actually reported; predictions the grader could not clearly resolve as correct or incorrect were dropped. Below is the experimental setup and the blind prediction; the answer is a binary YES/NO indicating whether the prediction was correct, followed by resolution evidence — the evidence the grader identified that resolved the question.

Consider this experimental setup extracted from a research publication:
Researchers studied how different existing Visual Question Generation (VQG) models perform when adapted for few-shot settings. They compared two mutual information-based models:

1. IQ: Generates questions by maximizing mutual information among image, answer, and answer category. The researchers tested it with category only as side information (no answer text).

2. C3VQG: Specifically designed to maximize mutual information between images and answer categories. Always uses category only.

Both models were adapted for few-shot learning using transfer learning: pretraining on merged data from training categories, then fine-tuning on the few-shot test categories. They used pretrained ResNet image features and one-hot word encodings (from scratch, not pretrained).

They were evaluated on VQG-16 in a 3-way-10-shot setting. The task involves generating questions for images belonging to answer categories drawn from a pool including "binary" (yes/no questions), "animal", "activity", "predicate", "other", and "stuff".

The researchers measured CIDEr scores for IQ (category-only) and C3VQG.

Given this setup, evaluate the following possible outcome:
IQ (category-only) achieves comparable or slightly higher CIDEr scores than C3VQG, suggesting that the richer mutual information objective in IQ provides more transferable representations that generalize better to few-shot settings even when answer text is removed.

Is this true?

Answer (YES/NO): YES